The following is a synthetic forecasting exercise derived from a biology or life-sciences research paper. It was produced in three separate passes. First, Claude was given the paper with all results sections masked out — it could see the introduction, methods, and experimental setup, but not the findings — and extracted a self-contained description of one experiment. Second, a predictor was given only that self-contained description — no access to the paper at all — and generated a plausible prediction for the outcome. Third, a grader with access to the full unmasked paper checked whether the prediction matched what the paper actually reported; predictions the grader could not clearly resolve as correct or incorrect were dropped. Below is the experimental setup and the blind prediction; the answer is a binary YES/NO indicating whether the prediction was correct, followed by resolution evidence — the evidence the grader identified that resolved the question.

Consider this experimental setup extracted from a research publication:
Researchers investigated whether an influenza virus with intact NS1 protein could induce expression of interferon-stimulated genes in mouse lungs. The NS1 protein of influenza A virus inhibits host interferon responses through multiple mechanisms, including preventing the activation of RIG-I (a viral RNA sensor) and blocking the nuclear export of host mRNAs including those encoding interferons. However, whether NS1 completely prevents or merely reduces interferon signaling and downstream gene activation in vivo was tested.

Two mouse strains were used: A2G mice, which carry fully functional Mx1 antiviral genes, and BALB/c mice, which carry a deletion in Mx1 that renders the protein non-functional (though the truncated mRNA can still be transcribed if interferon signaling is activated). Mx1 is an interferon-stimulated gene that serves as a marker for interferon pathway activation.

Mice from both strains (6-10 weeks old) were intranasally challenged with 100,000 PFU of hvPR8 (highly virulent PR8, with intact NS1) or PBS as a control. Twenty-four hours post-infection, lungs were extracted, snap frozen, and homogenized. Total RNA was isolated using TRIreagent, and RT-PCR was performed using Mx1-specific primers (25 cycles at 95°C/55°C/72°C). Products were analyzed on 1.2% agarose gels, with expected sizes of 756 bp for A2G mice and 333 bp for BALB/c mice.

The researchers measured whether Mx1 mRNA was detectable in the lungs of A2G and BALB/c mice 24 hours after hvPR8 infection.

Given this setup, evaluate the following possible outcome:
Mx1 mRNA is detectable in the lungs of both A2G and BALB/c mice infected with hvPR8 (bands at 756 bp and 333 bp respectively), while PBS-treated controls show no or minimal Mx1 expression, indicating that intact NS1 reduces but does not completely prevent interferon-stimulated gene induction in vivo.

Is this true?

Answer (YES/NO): NO